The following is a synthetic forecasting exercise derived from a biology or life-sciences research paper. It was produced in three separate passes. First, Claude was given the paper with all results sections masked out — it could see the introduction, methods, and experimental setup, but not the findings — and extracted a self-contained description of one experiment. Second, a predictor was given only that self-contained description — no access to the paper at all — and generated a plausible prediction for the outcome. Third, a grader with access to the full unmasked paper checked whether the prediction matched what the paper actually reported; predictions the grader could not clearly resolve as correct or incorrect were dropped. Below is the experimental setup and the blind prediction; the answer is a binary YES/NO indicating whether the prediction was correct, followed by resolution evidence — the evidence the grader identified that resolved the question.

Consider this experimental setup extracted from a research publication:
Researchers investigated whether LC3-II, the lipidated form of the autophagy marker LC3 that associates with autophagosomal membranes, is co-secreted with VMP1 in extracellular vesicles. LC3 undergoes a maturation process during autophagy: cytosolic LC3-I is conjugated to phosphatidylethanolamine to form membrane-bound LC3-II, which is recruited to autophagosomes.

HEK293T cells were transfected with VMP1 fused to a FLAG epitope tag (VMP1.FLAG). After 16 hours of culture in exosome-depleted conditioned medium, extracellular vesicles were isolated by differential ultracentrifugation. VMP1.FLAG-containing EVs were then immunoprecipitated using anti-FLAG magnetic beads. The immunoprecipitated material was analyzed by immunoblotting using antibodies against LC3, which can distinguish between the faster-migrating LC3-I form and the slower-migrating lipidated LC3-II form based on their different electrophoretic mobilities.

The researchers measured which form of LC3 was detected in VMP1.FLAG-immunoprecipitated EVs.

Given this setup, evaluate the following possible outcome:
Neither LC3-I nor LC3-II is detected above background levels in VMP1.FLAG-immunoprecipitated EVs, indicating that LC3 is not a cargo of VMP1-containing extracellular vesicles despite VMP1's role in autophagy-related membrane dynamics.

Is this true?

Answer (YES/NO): NO